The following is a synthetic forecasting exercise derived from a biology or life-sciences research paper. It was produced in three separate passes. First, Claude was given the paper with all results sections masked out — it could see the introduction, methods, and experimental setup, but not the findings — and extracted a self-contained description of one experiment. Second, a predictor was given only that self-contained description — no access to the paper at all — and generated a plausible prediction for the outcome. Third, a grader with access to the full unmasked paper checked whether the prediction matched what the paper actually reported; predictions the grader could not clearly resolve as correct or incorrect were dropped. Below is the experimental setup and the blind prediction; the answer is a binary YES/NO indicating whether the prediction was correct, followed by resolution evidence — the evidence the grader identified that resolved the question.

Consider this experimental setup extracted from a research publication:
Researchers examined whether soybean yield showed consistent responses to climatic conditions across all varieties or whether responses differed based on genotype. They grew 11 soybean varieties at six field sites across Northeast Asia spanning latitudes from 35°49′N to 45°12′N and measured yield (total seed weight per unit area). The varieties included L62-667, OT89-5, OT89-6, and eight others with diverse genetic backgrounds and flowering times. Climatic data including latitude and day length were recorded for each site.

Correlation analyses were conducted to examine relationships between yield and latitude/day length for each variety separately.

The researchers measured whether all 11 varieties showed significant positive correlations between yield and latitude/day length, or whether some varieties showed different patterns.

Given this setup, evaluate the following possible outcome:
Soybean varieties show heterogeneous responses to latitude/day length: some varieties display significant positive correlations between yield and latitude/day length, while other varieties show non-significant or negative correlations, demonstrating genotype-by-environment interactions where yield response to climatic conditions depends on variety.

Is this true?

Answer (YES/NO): YES